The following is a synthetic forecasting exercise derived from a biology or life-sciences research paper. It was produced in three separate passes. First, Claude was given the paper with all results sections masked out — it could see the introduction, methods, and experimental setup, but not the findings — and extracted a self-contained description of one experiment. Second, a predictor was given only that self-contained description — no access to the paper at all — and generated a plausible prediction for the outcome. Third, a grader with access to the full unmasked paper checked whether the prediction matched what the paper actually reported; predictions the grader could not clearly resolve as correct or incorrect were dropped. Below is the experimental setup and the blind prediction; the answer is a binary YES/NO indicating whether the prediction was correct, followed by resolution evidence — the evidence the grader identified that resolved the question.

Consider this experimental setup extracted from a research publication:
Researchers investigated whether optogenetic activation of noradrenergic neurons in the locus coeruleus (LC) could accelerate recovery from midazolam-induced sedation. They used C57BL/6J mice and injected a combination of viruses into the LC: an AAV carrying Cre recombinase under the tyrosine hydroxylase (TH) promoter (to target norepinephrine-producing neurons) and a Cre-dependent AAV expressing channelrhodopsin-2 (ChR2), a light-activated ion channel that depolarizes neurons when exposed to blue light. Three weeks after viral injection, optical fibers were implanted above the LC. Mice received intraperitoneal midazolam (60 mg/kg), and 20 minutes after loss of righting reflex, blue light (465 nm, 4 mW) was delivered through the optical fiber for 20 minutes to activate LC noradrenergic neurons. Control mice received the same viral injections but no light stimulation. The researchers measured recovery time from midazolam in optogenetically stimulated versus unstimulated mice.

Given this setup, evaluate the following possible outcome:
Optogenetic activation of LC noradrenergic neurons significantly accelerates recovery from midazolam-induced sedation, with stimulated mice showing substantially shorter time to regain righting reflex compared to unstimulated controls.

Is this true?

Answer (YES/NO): YES